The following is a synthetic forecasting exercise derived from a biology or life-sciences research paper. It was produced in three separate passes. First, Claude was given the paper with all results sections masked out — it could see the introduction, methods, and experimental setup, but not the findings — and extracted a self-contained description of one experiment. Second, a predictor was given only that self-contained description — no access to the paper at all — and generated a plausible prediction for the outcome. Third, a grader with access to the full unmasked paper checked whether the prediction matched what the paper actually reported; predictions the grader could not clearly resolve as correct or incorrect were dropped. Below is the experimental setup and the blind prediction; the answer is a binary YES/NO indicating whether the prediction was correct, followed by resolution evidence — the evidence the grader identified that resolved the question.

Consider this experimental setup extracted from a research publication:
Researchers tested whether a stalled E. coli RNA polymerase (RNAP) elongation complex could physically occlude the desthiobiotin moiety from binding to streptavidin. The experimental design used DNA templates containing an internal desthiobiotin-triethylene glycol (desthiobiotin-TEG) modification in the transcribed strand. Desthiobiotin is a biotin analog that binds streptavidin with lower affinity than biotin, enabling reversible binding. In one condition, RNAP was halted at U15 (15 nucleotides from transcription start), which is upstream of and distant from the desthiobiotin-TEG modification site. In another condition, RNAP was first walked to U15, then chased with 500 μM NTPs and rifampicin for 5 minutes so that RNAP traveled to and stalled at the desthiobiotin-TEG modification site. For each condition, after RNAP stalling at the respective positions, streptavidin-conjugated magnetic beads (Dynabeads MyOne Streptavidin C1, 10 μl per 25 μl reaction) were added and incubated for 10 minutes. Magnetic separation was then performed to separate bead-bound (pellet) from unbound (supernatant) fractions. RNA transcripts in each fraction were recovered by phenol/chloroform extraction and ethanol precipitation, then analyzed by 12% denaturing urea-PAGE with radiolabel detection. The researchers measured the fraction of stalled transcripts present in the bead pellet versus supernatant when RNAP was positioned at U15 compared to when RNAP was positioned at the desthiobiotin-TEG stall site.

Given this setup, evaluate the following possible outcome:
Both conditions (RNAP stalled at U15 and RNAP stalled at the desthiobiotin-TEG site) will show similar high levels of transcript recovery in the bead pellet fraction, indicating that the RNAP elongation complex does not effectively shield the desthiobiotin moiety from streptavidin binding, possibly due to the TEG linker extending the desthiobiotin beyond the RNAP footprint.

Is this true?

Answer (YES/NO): NO